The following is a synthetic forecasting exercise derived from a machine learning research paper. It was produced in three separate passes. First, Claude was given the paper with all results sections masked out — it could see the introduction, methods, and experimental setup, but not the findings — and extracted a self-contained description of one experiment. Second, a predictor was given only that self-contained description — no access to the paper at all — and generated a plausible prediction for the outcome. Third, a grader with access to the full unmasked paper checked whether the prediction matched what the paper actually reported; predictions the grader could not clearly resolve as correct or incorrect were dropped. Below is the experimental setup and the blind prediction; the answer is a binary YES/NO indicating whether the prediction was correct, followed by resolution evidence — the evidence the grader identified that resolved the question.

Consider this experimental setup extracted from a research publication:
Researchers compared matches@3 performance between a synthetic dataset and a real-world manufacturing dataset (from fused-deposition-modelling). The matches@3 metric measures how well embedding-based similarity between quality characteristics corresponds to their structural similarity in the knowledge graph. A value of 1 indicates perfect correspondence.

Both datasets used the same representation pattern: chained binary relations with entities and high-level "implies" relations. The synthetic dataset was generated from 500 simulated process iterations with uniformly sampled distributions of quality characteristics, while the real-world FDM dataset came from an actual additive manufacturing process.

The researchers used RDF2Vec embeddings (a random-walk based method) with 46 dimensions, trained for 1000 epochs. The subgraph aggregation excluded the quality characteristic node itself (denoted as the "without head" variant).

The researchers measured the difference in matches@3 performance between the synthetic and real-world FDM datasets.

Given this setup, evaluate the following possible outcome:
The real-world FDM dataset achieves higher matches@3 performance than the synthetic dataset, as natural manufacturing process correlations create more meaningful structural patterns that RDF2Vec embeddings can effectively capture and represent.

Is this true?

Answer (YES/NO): YES